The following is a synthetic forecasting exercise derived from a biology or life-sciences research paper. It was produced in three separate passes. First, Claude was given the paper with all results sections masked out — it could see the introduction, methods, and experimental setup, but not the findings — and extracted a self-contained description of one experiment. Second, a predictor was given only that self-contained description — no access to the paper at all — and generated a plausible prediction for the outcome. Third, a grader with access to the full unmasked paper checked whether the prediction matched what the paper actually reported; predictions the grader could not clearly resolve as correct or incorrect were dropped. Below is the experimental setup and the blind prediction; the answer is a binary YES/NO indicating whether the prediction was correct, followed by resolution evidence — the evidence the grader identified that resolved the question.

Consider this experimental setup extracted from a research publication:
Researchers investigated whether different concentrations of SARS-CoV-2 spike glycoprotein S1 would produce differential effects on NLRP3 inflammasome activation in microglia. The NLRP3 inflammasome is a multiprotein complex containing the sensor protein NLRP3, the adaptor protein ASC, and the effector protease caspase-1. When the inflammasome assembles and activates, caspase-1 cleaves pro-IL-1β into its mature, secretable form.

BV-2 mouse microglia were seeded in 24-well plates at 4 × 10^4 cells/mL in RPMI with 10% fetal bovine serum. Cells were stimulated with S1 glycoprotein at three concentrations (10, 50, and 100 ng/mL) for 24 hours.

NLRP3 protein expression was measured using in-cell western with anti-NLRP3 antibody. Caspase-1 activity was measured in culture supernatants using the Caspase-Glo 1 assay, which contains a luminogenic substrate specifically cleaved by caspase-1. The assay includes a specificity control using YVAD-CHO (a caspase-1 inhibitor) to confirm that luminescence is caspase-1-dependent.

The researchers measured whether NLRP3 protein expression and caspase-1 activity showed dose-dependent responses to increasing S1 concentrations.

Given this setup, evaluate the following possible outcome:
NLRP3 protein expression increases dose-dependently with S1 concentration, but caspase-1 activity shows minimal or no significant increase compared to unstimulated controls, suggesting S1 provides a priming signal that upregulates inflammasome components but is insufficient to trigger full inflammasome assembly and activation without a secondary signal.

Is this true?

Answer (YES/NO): NO